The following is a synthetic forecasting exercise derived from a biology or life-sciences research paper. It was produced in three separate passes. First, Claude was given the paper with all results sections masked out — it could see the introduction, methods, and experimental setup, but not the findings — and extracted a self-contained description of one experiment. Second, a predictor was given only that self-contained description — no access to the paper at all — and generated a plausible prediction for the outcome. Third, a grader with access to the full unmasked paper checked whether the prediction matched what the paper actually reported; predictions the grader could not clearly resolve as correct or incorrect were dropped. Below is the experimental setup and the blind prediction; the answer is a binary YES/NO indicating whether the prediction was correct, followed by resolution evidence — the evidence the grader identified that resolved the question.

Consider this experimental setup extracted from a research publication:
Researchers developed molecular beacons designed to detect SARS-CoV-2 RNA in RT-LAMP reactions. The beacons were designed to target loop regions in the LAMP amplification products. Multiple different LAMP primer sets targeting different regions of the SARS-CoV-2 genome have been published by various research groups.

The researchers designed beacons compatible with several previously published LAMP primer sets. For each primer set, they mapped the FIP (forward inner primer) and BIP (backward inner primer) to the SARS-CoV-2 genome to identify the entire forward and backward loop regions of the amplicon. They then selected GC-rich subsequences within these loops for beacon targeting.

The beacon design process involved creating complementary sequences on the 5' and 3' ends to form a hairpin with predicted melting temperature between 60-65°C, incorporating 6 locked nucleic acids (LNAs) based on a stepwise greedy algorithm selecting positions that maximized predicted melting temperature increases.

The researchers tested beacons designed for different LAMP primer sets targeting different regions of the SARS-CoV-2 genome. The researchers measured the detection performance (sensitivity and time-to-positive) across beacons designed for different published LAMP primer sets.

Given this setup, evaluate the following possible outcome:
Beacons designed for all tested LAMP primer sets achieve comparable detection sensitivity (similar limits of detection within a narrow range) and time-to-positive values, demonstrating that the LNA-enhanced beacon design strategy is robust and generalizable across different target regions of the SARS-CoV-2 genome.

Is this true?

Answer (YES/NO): NO